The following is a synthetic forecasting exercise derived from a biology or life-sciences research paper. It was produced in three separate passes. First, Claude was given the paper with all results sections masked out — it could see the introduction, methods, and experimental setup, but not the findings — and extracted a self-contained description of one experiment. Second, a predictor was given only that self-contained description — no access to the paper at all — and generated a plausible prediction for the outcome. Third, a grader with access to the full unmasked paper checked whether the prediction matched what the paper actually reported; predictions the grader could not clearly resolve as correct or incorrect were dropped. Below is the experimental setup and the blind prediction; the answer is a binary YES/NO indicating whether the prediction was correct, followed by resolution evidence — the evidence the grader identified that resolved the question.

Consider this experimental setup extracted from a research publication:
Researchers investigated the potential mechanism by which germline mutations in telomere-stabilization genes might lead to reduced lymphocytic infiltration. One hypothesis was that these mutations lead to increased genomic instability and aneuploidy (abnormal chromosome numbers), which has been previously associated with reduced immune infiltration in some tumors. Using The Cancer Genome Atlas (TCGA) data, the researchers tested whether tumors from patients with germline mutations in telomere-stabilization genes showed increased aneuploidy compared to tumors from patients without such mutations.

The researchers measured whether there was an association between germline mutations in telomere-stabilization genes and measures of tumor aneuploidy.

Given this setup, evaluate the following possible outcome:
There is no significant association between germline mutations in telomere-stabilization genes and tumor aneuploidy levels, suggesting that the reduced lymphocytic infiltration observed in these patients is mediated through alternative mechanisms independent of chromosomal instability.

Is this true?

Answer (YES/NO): YES